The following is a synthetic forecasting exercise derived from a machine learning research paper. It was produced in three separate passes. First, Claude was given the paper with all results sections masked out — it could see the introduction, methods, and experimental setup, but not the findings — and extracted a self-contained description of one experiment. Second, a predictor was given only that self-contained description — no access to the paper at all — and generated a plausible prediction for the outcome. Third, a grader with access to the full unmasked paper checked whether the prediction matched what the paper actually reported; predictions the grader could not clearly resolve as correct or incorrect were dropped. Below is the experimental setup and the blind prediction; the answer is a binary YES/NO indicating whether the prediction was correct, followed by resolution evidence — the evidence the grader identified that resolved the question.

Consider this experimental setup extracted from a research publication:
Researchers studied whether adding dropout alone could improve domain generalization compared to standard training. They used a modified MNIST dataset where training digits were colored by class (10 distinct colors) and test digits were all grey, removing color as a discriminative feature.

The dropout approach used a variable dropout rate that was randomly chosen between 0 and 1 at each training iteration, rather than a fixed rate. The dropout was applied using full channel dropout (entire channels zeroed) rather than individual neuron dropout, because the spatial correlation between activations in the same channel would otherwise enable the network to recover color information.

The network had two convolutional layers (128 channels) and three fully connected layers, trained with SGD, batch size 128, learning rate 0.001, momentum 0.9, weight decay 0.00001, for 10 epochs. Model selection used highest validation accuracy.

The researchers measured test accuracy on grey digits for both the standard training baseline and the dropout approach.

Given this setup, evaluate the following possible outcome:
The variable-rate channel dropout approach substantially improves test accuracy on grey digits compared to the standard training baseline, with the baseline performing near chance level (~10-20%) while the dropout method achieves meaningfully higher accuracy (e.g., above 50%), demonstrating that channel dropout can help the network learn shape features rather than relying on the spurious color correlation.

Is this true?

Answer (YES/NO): NO